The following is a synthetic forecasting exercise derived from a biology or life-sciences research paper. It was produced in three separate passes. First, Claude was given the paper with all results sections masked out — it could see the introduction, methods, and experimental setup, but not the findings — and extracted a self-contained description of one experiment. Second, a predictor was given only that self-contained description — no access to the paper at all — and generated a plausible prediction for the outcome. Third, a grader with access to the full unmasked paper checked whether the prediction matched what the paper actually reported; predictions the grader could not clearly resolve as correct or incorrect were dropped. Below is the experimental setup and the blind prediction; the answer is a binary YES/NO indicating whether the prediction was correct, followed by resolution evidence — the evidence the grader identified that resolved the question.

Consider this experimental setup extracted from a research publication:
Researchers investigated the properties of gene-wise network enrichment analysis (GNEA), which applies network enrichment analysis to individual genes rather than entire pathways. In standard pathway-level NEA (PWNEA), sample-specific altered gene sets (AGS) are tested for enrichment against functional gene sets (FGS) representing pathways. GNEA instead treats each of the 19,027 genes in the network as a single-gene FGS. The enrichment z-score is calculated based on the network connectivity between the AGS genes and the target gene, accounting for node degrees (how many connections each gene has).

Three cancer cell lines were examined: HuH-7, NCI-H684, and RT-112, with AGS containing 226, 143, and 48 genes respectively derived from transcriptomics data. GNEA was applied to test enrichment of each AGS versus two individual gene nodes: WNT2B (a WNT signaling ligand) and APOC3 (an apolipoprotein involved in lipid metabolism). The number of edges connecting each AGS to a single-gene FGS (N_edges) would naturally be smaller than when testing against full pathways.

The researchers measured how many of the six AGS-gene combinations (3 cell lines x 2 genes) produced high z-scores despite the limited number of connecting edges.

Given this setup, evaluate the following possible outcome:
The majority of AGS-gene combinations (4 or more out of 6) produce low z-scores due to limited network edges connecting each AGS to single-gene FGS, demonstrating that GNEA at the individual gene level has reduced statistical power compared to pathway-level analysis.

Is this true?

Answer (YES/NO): NO